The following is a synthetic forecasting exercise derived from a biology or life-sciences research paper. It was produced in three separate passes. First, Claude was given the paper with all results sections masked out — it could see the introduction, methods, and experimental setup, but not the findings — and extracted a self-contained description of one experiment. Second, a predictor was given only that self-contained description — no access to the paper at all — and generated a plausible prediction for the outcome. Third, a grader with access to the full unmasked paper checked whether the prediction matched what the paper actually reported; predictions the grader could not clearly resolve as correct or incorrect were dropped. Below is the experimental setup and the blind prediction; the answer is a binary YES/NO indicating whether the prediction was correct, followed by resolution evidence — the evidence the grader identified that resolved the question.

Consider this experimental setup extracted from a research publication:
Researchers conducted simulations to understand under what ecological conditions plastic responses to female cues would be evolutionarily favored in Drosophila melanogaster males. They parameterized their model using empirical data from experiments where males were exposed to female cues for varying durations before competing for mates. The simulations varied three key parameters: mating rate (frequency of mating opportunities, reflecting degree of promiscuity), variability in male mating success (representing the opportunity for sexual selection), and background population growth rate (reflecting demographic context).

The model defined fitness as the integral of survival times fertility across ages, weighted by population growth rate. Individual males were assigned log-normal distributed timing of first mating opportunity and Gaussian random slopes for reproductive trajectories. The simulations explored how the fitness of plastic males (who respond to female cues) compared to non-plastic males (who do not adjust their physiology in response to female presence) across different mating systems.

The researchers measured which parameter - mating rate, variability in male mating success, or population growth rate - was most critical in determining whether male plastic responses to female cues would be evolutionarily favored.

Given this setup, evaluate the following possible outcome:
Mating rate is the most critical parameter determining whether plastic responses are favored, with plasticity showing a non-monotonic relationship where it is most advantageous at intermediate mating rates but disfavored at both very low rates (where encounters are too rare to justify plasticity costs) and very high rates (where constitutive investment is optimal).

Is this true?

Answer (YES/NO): NO